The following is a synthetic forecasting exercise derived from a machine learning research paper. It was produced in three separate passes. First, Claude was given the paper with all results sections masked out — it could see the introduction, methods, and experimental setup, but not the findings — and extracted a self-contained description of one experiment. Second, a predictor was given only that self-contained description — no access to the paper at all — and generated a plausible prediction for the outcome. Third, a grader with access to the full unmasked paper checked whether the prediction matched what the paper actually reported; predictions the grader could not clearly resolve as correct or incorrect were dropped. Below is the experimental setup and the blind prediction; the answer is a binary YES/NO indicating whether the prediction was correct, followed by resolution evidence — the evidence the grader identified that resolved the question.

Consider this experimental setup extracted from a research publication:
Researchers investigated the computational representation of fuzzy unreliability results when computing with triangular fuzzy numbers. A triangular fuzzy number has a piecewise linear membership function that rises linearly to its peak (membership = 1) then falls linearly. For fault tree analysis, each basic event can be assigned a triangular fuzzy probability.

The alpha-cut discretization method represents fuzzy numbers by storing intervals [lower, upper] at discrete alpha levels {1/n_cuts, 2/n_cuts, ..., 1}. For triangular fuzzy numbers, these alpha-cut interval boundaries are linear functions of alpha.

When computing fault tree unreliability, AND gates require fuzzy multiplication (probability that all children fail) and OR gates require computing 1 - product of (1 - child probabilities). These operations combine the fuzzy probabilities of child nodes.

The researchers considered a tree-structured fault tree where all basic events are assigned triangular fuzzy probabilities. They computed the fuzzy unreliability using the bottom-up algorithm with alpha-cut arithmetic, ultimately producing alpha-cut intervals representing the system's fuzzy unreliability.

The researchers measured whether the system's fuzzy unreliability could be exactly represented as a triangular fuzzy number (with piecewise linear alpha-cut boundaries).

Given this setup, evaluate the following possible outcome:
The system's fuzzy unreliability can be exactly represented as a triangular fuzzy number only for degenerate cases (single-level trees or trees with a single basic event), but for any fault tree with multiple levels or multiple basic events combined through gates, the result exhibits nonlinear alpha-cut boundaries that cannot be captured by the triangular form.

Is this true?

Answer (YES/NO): NO